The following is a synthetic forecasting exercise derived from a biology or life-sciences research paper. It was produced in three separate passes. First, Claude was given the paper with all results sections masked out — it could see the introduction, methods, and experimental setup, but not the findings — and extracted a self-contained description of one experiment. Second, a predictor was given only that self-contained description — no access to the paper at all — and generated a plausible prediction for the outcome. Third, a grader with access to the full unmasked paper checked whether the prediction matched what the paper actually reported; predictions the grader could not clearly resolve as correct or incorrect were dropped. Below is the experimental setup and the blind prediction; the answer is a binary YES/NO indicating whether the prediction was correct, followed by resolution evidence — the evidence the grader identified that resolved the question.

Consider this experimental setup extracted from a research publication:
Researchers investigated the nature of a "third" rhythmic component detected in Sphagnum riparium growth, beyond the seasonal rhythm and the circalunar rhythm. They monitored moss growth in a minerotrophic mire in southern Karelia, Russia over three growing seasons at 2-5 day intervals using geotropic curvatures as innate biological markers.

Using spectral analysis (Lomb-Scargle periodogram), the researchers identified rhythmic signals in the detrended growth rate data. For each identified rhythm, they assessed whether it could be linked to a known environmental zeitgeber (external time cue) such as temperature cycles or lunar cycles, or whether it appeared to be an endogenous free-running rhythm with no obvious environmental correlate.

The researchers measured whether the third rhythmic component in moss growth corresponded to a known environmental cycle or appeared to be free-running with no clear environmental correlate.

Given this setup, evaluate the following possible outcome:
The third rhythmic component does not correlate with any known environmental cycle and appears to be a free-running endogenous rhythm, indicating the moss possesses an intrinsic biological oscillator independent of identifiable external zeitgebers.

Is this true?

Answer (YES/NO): YES